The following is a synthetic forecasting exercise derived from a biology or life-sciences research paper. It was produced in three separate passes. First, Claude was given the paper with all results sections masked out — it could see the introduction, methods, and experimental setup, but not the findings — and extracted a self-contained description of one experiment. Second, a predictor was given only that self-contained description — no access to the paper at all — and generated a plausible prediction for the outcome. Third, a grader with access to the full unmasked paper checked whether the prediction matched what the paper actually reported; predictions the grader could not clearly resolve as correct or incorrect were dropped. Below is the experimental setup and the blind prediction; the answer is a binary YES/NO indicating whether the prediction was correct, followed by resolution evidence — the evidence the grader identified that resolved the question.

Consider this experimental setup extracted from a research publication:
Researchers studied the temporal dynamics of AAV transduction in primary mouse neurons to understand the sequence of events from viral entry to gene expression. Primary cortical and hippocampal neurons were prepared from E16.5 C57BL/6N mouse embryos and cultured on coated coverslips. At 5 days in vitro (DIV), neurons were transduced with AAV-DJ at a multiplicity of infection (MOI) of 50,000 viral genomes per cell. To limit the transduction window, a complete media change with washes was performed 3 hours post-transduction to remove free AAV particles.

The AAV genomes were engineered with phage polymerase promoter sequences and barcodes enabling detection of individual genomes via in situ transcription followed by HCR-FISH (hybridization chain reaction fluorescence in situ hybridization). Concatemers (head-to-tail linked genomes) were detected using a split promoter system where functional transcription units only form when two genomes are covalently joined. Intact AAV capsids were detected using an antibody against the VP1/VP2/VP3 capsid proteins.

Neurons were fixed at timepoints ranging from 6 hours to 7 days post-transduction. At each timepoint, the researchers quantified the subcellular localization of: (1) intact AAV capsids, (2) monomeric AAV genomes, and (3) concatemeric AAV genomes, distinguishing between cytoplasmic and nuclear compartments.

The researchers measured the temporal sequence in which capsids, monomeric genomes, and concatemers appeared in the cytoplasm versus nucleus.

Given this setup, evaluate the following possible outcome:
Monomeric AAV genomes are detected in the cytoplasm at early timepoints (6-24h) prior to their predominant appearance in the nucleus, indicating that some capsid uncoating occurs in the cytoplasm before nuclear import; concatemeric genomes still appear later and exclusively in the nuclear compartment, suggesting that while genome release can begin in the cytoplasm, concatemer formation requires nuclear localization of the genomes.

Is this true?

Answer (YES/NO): NO